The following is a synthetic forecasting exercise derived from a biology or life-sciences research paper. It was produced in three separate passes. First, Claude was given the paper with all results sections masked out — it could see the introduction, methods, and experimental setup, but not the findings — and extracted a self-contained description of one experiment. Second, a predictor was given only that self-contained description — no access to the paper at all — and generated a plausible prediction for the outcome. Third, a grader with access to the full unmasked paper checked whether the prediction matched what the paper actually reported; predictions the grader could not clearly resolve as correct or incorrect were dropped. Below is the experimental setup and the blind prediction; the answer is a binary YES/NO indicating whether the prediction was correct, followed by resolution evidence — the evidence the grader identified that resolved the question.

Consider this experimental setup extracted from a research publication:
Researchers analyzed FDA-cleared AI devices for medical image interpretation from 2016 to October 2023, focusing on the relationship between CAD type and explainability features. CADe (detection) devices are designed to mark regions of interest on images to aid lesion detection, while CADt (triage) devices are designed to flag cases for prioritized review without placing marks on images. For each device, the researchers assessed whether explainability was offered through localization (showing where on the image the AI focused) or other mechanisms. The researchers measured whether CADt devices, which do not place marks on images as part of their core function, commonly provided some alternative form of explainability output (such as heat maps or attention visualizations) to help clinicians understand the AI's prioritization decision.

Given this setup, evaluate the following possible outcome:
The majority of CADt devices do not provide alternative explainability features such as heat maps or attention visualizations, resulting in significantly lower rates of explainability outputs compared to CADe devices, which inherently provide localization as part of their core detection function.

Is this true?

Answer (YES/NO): YES